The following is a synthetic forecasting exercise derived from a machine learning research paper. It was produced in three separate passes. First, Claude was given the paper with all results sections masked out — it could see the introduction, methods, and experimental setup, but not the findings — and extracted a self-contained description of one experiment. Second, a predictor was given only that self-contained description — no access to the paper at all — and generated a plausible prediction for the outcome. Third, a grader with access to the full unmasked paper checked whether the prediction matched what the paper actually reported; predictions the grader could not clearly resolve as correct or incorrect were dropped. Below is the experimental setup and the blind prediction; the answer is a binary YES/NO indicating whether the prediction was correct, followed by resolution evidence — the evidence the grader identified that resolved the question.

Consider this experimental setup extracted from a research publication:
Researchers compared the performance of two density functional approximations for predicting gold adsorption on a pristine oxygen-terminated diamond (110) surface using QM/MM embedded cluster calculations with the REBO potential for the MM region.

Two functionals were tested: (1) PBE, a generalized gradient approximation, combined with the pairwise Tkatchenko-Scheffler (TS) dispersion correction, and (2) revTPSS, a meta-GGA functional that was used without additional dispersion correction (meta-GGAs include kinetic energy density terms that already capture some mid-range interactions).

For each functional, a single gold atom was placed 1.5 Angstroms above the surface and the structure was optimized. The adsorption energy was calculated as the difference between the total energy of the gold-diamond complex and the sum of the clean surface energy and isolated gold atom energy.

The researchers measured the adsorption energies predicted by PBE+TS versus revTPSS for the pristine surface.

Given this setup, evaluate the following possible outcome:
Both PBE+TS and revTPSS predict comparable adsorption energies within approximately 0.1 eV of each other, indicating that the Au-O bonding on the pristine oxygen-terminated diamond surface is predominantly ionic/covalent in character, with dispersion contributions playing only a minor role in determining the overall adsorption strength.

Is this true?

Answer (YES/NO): NO